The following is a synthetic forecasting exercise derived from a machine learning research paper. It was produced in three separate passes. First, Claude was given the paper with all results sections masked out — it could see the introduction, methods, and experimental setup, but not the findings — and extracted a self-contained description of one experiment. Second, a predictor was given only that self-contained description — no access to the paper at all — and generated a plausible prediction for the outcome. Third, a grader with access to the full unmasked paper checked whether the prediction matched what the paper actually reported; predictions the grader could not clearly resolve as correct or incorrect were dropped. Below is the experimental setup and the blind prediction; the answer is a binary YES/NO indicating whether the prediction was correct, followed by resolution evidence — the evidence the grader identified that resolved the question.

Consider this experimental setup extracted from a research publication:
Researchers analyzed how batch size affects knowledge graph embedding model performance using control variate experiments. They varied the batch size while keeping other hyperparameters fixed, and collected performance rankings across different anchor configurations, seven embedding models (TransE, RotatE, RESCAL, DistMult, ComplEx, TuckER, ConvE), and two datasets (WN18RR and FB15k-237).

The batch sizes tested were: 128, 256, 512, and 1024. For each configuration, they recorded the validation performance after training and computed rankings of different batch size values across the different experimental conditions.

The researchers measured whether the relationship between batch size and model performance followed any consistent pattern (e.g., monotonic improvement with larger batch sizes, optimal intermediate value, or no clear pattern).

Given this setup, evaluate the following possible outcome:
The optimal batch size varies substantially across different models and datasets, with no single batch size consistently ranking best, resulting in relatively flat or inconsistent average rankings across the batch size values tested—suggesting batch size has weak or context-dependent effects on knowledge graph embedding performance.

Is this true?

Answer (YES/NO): NO